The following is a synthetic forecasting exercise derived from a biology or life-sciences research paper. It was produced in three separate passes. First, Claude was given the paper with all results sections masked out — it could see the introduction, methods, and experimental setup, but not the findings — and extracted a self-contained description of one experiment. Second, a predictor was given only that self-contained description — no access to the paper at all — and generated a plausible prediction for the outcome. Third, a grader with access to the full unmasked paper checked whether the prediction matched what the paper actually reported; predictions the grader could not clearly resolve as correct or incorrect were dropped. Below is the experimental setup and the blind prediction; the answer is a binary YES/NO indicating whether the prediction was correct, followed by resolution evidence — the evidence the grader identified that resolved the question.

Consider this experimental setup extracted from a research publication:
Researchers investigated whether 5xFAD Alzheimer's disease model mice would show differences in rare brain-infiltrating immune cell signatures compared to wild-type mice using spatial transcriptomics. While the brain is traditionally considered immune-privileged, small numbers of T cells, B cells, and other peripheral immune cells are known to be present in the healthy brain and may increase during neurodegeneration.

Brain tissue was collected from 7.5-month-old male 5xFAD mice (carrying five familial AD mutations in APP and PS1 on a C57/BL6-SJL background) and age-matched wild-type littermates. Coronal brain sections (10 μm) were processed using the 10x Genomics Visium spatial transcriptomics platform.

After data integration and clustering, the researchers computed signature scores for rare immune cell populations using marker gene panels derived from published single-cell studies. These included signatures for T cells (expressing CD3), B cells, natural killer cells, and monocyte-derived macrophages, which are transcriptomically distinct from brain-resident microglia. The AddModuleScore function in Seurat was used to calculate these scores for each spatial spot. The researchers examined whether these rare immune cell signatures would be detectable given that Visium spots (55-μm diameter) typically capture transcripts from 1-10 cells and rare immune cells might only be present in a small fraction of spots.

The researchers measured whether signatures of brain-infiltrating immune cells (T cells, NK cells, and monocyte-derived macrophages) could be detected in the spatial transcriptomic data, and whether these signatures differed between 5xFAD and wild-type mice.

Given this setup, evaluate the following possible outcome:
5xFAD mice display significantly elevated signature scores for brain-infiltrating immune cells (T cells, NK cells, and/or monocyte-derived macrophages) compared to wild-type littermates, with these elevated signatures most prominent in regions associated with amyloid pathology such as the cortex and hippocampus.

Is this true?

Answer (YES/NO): NO